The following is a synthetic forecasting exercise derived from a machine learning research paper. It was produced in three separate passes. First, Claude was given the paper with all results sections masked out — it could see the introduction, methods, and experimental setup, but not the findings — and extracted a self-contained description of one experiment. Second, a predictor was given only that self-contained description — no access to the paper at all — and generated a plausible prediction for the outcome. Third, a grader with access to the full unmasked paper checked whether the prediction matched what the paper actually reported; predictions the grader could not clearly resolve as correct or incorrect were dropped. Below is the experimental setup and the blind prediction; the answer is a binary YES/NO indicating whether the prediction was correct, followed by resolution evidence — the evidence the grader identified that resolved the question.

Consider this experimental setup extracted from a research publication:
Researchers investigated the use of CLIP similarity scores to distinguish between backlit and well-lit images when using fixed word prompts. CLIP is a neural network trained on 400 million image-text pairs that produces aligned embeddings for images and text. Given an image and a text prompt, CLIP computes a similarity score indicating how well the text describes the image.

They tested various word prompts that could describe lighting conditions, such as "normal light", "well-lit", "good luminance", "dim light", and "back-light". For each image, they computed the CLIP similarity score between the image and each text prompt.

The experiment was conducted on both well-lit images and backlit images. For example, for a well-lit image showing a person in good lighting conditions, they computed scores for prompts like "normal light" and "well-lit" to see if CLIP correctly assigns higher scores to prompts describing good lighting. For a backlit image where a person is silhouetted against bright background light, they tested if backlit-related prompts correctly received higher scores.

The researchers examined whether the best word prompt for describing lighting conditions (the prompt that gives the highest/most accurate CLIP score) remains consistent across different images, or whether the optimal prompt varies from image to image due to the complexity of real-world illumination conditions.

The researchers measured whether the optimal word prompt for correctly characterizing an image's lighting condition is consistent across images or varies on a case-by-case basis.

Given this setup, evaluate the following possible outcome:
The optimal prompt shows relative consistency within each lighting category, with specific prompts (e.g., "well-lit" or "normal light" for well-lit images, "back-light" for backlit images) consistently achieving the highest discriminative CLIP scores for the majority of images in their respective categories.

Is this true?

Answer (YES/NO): NO